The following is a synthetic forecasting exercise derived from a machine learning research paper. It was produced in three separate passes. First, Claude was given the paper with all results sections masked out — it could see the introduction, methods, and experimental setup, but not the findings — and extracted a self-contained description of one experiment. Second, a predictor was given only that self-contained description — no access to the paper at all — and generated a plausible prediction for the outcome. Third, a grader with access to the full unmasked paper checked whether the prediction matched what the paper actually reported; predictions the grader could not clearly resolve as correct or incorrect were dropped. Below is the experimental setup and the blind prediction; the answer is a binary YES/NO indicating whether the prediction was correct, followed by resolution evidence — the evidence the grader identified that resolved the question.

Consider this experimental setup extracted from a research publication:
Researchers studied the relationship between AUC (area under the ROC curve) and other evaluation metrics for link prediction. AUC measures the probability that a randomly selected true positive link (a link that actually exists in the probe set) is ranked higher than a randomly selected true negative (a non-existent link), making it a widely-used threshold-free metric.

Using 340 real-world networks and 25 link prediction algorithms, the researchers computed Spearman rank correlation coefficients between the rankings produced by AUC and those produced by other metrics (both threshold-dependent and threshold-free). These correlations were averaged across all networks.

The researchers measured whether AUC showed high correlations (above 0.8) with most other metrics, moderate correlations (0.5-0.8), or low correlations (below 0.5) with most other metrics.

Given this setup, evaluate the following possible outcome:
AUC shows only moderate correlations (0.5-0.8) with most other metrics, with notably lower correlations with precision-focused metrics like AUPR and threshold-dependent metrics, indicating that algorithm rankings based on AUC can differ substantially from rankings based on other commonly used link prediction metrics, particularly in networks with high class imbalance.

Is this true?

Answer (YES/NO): NO